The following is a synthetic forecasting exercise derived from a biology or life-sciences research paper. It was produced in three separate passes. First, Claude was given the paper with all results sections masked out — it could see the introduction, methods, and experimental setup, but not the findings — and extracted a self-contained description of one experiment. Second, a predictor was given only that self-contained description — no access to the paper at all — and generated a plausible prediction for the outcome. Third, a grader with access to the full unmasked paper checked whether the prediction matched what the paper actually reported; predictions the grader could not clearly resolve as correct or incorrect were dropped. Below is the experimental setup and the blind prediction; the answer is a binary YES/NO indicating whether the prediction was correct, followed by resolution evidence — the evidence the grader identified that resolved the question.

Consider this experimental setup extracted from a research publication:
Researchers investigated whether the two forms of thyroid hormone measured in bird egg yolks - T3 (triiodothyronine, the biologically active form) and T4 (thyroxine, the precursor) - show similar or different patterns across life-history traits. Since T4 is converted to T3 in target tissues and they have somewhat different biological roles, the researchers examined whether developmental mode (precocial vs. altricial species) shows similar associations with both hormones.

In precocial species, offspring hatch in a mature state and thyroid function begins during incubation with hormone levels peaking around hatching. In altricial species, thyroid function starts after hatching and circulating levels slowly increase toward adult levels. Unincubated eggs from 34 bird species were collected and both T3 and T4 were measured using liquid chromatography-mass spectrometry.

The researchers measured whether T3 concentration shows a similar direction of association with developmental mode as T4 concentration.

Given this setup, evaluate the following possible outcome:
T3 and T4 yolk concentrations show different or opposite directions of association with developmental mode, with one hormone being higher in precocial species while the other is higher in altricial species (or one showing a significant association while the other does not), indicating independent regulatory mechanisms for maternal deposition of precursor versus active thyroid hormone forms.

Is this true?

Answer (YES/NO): NO